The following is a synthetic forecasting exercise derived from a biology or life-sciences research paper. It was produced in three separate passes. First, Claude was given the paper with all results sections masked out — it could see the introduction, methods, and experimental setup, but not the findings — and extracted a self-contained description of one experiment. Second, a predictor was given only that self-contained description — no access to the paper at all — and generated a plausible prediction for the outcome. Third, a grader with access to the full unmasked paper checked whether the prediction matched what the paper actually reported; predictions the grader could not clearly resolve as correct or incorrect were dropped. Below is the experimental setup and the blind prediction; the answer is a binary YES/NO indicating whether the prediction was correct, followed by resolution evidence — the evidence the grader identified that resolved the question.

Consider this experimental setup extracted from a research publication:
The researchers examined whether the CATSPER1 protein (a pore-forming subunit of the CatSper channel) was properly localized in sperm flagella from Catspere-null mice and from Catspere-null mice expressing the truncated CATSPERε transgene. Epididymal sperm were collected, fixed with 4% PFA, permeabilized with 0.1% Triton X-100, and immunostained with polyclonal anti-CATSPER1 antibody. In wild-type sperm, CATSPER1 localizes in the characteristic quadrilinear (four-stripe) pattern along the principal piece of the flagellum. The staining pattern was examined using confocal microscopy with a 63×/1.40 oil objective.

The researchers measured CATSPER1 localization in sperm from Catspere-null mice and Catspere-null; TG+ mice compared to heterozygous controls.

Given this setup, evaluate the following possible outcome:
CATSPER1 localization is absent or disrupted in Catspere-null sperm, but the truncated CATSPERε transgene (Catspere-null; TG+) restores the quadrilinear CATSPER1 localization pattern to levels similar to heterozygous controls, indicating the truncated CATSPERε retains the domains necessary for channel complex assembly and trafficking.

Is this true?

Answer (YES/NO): NO